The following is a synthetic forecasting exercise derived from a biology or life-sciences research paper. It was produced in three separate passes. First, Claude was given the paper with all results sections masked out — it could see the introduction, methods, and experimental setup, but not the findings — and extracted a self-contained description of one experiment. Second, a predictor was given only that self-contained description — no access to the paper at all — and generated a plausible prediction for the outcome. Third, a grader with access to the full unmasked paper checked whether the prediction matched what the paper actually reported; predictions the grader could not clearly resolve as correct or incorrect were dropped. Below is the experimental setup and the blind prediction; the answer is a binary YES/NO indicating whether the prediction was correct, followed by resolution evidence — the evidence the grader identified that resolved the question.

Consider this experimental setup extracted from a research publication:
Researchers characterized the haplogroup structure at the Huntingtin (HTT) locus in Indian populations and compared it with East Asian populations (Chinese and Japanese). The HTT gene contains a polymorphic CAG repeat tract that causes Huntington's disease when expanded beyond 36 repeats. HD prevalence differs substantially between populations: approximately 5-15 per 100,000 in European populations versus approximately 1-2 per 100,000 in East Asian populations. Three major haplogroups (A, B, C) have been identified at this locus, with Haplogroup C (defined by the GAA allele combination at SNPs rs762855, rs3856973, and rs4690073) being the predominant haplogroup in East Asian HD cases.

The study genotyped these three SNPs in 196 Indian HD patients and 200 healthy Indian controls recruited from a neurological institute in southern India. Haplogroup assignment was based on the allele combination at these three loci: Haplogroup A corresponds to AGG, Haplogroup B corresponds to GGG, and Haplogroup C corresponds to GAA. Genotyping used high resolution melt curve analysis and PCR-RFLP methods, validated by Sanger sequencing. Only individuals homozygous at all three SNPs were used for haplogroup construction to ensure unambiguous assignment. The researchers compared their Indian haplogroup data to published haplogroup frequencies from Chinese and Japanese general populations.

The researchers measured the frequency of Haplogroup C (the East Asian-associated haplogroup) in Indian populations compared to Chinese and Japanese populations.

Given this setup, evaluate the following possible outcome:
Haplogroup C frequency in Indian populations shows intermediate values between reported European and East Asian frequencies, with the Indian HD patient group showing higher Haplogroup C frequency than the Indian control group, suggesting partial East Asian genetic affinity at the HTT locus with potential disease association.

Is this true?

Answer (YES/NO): NO